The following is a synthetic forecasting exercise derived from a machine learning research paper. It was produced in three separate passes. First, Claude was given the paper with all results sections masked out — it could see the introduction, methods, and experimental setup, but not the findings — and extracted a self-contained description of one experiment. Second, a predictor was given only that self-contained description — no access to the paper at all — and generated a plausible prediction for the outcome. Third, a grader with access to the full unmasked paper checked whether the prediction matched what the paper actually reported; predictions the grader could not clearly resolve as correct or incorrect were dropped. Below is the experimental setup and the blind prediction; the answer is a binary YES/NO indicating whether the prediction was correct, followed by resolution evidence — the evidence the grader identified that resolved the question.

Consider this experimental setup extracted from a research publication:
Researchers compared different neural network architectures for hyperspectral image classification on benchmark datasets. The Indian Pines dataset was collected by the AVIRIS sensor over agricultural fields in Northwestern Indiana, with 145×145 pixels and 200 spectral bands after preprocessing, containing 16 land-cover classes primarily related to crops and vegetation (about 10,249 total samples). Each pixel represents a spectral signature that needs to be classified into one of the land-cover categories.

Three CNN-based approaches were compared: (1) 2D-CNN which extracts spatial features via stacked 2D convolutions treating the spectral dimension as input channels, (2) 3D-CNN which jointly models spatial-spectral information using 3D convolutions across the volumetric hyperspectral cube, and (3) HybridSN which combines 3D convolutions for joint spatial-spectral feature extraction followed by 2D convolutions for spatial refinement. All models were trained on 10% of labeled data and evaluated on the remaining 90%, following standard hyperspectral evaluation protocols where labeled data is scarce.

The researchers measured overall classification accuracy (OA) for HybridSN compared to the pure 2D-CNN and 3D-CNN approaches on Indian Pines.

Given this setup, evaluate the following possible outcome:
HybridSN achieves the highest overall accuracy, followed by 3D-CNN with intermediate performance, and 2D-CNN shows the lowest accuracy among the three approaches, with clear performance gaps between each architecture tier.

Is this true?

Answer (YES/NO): NO